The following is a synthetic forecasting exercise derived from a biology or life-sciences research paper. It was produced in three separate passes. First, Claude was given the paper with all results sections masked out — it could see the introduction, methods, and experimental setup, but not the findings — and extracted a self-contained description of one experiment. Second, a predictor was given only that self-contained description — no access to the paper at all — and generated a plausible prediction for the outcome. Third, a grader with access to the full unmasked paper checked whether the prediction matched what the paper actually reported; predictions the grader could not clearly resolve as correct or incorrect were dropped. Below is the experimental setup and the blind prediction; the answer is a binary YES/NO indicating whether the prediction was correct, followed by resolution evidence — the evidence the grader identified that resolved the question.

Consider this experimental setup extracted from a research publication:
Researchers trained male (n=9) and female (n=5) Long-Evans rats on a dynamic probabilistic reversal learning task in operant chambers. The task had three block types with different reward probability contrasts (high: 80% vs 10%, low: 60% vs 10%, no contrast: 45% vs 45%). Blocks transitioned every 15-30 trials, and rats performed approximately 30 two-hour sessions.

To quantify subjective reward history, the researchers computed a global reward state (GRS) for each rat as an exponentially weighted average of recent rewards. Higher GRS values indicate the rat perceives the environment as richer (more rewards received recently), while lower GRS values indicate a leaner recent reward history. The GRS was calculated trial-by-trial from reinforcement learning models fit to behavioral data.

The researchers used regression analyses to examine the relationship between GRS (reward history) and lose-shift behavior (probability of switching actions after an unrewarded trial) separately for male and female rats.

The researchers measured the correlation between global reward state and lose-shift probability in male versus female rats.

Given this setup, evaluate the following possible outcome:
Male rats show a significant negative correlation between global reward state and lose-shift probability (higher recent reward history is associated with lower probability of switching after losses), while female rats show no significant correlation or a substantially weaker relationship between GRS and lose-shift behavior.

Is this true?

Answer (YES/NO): YES